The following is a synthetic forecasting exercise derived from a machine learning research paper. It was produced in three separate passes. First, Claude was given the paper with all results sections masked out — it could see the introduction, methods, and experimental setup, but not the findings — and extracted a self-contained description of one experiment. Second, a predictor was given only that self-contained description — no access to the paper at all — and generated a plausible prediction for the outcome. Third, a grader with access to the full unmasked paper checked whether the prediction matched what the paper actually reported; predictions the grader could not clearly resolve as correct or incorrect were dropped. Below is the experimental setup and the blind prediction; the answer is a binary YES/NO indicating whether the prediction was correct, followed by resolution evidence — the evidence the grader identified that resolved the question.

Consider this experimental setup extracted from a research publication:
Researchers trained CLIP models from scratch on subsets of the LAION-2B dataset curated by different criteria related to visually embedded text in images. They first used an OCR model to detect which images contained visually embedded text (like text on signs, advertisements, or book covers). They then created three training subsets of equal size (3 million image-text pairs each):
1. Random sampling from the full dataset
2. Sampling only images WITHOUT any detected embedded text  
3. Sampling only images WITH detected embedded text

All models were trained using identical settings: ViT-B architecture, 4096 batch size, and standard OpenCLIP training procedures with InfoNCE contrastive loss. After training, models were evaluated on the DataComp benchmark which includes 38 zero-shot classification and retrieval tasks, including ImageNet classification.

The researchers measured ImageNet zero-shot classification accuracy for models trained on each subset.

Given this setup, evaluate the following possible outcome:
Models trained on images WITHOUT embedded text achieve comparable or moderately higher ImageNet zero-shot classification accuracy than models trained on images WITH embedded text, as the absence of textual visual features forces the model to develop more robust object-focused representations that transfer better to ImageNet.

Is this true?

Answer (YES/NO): NO